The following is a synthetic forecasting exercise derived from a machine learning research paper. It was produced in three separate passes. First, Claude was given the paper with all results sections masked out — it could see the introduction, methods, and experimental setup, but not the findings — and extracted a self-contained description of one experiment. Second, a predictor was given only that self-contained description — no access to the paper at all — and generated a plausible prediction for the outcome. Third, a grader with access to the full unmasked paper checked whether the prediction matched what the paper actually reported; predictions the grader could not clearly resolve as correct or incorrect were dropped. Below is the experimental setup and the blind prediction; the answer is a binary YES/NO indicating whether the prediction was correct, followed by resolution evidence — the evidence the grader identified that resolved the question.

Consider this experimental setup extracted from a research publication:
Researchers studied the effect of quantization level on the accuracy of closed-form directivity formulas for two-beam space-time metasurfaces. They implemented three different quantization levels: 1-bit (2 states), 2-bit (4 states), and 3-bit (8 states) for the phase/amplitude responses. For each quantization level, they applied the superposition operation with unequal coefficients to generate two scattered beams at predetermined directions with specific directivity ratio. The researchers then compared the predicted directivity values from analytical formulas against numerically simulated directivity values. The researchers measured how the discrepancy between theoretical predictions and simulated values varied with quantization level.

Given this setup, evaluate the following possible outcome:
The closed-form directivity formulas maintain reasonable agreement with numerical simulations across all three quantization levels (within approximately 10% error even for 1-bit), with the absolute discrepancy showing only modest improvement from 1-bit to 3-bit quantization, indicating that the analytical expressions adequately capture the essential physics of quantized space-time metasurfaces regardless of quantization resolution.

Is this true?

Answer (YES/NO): NO